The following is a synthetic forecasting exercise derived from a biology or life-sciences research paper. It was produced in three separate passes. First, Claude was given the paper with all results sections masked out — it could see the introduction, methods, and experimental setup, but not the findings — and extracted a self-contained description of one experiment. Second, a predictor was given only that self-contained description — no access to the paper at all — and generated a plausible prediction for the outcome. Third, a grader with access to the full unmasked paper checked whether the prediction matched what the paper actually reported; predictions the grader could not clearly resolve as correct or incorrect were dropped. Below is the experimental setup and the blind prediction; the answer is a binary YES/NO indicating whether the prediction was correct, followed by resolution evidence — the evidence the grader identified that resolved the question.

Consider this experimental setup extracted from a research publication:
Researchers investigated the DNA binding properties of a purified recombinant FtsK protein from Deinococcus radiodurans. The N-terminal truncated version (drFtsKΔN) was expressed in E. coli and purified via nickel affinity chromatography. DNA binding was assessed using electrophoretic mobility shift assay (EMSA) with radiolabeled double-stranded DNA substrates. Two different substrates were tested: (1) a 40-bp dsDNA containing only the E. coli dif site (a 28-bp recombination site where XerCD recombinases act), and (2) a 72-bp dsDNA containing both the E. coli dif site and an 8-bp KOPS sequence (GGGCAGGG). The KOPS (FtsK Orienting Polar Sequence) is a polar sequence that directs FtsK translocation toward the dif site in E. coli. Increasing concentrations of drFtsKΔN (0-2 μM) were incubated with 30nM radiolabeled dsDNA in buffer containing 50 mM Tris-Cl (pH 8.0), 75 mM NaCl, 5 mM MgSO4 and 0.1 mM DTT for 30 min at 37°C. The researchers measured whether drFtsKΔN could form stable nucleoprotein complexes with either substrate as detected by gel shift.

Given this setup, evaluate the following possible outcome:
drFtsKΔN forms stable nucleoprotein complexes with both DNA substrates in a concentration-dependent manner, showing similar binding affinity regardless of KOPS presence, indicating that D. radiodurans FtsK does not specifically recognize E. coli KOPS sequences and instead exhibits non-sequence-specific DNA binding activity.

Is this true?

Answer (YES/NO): NO